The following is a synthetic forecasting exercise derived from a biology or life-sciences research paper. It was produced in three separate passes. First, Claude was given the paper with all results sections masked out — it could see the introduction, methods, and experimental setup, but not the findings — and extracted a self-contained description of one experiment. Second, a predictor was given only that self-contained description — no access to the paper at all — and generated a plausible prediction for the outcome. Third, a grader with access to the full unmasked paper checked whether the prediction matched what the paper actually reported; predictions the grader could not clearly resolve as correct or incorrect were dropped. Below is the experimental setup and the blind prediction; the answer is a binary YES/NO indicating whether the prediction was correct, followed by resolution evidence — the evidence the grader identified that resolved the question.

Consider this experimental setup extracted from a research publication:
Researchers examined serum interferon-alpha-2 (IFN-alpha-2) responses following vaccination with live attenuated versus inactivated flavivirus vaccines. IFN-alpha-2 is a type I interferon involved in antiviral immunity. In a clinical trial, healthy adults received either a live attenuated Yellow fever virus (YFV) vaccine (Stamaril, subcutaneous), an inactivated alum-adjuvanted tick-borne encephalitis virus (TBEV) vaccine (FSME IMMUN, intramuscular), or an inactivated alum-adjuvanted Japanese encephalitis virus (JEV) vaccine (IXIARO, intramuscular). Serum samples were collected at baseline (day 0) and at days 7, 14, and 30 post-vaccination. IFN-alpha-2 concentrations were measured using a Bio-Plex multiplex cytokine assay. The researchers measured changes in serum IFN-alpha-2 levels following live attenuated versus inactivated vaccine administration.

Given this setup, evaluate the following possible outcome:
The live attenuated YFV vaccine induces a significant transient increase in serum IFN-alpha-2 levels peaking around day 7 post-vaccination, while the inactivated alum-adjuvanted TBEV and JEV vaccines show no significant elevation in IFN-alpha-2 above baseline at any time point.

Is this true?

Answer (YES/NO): NO